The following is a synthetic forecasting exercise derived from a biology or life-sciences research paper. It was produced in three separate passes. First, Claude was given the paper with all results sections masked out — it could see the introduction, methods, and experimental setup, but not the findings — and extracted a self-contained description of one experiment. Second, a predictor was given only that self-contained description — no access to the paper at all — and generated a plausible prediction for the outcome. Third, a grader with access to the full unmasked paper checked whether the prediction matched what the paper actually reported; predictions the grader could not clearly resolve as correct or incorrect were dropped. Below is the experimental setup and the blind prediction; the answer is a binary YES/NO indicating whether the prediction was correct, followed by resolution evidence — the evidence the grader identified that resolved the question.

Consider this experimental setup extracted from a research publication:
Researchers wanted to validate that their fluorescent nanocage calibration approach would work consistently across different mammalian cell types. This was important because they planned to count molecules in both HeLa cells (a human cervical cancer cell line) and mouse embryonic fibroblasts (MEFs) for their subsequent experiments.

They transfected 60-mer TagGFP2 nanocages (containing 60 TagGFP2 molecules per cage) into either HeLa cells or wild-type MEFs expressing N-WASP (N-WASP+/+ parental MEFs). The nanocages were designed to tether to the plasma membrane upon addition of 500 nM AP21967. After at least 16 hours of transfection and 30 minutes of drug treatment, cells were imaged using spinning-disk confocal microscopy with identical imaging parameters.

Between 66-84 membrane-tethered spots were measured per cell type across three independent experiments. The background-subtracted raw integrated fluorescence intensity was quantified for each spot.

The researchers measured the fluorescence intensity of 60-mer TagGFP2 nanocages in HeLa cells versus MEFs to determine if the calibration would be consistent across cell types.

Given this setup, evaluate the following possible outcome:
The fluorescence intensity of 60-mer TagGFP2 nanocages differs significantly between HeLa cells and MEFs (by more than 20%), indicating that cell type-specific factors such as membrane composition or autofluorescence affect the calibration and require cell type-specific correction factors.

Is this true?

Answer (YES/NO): NO